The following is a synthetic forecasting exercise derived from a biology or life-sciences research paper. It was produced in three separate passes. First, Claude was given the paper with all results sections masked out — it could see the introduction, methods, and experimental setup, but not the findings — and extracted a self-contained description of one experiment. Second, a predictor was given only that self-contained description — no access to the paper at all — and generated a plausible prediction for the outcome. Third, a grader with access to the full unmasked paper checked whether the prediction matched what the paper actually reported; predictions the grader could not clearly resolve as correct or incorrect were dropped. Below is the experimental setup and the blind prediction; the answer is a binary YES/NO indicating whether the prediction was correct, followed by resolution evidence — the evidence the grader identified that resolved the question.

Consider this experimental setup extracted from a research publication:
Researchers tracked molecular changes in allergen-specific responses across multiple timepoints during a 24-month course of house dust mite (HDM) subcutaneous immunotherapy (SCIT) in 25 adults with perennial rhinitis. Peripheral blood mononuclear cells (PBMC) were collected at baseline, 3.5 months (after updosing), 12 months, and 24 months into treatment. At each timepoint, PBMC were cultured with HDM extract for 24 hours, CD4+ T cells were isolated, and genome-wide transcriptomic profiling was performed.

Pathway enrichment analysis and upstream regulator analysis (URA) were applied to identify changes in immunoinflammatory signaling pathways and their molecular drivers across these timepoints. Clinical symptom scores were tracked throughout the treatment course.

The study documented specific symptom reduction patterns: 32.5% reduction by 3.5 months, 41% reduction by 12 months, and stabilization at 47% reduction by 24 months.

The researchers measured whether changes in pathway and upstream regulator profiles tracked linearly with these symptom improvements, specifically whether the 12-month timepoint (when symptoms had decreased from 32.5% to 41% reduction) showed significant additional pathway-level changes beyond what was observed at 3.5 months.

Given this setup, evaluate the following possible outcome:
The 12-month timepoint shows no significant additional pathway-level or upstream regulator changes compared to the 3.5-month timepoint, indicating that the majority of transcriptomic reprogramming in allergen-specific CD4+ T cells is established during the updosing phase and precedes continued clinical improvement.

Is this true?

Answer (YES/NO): YES